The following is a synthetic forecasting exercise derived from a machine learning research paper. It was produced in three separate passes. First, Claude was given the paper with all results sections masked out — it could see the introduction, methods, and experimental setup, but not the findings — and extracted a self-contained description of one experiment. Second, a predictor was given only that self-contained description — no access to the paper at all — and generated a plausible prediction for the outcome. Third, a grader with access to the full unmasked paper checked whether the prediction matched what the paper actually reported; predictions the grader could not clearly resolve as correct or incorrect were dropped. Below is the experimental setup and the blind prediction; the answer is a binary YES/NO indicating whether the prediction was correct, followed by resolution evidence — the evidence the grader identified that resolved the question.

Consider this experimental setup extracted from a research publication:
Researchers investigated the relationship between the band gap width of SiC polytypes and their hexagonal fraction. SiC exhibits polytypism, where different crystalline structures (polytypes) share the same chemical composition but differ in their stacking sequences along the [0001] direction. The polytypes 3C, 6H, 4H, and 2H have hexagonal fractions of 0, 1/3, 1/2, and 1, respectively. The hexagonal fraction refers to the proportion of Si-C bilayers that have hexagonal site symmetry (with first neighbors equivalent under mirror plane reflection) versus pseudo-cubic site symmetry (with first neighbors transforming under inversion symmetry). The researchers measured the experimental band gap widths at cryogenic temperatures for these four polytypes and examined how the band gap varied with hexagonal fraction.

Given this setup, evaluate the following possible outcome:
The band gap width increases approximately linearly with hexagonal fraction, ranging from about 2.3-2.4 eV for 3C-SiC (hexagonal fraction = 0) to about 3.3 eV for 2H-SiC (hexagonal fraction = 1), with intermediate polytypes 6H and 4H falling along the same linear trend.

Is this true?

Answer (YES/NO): NO